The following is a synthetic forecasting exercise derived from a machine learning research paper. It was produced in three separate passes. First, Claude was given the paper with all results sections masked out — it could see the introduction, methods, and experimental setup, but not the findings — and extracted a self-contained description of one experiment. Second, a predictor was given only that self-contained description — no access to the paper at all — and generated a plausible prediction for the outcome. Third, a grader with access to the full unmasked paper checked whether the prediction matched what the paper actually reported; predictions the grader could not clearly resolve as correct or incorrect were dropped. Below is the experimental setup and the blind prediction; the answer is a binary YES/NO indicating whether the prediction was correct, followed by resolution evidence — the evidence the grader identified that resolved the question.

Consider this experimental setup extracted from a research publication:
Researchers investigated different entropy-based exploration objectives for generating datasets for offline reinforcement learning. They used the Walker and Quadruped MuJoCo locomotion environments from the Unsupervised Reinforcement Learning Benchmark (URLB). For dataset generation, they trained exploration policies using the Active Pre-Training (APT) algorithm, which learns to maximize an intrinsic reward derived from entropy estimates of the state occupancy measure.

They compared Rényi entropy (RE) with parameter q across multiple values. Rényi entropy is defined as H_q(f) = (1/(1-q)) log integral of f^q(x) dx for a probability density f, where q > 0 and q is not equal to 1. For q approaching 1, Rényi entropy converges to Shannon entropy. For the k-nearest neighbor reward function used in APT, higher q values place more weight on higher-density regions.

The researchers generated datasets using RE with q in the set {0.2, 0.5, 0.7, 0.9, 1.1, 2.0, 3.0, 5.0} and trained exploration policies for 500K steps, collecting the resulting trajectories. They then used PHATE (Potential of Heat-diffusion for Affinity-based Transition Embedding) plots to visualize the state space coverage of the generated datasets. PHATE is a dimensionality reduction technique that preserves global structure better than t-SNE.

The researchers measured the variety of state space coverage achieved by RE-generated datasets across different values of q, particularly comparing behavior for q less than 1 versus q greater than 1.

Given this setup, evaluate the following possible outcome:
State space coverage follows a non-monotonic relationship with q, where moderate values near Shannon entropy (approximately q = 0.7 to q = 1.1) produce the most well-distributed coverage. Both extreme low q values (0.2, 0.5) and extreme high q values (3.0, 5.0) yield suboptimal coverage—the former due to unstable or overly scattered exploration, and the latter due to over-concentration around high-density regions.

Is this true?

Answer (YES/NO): NO